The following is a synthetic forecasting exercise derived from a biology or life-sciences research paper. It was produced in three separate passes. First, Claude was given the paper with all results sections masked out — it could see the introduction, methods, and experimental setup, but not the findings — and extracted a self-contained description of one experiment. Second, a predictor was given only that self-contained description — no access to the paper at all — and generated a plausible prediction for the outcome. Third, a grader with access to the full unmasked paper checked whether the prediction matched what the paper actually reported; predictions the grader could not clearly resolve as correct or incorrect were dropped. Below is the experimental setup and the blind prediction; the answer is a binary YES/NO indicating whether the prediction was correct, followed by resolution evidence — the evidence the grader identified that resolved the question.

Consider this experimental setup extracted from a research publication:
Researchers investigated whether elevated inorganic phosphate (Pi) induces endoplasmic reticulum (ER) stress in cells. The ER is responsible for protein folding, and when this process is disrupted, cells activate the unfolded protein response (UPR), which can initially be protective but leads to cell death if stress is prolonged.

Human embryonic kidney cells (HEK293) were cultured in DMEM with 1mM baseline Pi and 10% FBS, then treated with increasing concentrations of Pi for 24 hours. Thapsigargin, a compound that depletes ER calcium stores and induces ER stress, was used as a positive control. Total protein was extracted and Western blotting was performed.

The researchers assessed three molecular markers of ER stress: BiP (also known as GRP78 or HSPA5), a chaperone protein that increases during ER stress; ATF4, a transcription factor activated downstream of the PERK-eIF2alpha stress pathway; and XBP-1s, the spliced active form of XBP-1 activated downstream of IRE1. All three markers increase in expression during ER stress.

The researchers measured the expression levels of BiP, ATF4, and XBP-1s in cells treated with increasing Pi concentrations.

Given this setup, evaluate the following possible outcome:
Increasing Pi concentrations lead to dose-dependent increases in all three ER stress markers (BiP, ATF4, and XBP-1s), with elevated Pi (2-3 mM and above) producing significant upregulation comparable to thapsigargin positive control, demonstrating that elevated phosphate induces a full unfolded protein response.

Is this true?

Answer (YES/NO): NO